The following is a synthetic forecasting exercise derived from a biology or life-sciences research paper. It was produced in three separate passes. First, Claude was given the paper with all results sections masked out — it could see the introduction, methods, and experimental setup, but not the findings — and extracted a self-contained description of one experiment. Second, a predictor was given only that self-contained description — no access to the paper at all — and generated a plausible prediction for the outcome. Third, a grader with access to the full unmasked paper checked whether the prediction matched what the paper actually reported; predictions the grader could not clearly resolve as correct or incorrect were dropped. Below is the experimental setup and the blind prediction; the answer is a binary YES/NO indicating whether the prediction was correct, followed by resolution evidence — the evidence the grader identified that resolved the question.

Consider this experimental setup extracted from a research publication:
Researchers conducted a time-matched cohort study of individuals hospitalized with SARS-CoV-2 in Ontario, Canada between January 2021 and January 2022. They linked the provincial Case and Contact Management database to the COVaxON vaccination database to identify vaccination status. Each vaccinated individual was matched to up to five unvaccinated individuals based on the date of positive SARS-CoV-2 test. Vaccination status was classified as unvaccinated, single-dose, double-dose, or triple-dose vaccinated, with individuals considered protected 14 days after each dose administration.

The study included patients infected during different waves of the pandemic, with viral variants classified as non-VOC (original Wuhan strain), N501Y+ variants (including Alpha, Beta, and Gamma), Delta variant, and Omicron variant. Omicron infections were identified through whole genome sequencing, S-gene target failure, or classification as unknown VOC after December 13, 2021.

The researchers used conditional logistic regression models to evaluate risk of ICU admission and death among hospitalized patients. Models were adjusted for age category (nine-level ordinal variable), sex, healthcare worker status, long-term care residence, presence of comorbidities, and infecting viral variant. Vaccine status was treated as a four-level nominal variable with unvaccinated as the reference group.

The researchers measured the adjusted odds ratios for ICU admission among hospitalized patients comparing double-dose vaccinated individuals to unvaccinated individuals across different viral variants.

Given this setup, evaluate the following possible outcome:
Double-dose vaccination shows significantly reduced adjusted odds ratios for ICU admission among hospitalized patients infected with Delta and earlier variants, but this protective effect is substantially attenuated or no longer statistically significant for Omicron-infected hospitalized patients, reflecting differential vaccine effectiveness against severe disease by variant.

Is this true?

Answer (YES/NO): NO